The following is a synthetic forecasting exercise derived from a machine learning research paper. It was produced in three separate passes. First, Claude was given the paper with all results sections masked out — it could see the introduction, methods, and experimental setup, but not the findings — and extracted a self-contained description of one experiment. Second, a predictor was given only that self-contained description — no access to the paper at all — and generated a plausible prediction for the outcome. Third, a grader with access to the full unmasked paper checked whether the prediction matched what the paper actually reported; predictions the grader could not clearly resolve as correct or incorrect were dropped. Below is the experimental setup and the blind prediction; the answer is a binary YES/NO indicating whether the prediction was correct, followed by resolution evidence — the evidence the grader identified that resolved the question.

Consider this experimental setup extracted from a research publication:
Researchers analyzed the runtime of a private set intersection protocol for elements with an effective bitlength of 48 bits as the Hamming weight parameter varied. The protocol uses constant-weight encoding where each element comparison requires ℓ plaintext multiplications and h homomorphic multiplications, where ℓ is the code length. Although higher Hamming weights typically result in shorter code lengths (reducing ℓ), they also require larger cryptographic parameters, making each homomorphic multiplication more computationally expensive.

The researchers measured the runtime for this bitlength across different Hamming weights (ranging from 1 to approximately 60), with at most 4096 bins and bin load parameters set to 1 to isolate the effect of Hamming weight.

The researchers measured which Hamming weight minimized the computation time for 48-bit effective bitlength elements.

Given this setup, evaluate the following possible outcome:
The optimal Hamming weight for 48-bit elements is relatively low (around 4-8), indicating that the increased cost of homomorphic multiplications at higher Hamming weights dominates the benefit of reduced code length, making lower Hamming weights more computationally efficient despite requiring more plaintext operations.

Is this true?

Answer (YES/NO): YES